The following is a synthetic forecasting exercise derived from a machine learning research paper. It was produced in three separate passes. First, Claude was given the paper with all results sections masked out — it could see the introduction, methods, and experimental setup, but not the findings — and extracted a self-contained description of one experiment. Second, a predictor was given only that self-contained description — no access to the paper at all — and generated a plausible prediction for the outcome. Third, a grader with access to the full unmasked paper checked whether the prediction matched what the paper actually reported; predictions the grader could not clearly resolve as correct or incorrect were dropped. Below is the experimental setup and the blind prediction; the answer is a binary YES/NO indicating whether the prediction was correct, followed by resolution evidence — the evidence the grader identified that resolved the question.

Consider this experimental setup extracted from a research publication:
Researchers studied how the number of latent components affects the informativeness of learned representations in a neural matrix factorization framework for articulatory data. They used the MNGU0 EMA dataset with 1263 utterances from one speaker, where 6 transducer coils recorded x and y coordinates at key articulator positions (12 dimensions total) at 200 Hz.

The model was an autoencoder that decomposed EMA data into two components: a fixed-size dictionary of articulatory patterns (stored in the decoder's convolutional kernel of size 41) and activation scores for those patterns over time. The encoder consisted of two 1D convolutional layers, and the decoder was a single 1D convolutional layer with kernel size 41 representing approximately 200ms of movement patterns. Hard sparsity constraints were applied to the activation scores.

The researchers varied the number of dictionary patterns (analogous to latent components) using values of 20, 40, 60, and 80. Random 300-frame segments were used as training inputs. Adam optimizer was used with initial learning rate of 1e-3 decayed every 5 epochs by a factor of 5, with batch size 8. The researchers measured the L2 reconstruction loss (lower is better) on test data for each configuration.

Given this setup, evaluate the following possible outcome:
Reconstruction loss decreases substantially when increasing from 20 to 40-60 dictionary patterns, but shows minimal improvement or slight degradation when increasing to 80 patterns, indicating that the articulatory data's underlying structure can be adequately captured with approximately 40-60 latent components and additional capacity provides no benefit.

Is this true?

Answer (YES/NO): NO